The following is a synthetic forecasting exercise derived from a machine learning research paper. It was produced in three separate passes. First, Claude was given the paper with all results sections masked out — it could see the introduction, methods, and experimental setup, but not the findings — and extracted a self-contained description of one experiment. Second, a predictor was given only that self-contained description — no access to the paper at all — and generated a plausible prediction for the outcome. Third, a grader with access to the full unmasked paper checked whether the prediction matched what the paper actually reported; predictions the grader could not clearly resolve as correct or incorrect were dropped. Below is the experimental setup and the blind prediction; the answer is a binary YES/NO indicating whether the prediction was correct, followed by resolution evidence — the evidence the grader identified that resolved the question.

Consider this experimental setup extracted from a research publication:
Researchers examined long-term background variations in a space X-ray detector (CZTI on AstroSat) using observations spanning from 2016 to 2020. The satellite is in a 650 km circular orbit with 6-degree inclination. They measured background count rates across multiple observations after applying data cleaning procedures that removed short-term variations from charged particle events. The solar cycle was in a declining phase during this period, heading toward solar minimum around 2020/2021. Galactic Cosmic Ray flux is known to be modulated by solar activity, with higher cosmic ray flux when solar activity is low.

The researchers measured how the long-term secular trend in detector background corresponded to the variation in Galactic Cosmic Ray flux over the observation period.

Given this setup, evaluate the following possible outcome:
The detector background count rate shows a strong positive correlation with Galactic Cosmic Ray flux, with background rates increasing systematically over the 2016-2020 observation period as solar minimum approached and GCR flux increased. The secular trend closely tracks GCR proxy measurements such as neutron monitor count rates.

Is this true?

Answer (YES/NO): YES